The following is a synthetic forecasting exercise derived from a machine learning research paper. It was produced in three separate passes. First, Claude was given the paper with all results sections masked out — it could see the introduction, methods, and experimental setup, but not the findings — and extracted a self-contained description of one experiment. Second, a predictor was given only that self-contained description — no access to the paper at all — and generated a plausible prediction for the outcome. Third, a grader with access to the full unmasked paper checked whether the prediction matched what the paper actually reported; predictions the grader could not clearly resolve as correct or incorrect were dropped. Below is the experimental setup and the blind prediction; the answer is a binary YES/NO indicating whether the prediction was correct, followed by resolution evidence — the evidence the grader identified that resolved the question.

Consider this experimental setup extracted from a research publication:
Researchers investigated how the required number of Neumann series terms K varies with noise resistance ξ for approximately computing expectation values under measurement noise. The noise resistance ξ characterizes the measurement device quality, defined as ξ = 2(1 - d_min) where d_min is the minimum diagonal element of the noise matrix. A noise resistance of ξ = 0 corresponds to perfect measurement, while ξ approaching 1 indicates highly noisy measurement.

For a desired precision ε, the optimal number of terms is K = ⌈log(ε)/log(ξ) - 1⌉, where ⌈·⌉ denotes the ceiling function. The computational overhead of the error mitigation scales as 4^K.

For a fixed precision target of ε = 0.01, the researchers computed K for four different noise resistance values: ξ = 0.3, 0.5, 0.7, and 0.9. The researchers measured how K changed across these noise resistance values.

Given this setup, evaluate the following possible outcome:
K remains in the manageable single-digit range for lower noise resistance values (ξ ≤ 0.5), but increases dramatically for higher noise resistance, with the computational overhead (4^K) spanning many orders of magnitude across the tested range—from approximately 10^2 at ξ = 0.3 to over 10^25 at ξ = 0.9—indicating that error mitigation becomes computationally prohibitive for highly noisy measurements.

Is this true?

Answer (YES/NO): NO